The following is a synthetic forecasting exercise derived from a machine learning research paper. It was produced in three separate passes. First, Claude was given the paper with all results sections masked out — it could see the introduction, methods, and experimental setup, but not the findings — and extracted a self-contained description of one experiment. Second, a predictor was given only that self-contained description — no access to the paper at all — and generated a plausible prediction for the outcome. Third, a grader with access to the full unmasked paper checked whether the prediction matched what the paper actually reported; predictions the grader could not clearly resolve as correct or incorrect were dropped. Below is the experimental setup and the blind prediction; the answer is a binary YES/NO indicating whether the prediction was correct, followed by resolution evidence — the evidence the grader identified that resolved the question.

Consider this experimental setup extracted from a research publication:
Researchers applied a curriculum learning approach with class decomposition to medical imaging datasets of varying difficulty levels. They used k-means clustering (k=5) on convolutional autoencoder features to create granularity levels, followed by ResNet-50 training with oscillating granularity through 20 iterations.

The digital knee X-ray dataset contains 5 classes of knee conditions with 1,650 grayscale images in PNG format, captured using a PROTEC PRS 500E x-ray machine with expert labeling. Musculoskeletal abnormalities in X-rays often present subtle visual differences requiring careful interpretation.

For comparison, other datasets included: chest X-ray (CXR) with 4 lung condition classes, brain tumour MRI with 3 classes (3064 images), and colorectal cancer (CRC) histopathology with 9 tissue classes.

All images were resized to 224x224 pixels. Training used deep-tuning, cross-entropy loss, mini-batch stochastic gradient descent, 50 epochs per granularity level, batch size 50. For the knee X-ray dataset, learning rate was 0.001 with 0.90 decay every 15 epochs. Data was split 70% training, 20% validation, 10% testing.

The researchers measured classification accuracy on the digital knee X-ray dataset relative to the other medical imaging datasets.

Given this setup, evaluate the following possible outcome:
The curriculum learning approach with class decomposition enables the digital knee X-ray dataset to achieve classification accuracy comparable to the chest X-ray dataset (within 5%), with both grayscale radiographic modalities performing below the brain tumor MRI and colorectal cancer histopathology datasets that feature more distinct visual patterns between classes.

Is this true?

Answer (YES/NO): NO